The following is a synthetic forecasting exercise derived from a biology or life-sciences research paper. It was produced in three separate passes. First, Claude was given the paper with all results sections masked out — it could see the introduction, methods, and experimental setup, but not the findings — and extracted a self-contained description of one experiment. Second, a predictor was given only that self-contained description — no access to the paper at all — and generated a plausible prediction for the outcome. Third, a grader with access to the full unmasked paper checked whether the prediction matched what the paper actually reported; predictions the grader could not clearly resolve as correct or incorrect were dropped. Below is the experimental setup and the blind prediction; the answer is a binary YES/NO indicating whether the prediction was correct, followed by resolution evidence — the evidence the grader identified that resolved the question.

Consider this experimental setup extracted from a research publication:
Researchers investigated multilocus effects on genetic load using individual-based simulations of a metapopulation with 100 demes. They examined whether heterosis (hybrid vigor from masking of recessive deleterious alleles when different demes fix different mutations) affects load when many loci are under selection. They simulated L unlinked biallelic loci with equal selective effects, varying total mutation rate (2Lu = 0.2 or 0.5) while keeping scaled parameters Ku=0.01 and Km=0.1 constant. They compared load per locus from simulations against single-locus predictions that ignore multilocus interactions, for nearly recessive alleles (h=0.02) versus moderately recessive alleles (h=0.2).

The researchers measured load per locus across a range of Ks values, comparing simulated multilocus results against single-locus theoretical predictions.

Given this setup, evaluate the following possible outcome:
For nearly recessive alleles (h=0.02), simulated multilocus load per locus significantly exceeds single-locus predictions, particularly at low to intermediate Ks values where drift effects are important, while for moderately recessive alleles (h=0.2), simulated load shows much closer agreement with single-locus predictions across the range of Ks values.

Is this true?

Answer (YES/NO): NO